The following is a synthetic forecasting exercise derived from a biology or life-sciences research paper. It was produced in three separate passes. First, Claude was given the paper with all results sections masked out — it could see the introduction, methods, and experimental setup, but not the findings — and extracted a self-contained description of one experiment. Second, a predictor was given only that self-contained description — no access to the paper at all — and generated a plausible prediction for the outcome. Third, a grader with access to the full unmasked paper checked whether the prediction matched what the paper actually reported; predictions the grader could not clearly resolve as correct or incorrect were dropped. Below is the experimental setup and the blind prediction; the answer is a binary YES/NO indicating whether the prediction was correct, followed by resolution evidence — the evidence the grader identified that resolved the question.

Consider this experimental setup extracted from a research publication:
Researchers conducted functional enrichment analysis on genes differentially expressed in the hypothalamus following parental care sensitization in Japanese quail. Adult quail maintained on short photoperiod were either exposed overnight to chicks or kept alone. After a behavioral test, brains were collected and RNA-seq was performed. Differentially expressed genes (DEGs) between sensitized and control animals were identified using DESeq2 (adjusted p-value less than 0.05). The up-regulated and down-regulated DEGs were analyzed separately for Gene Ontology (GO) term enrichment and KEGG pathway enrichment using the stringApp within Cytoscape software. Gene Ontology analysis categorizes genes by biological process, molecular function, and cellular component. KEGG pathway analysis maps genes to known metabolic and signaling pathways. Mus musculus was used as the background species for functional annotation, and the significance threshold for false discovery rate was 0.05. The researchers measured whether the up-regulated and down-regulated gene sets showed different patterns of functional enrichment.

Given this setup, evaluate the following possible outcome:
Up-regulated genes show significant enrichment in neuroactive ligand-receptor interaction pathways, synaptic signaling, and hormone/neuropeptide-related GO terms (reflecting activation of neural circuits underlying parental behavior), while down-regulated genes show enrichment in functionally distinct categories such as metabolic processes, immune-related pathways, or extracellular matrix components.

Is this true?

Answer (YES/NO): NO